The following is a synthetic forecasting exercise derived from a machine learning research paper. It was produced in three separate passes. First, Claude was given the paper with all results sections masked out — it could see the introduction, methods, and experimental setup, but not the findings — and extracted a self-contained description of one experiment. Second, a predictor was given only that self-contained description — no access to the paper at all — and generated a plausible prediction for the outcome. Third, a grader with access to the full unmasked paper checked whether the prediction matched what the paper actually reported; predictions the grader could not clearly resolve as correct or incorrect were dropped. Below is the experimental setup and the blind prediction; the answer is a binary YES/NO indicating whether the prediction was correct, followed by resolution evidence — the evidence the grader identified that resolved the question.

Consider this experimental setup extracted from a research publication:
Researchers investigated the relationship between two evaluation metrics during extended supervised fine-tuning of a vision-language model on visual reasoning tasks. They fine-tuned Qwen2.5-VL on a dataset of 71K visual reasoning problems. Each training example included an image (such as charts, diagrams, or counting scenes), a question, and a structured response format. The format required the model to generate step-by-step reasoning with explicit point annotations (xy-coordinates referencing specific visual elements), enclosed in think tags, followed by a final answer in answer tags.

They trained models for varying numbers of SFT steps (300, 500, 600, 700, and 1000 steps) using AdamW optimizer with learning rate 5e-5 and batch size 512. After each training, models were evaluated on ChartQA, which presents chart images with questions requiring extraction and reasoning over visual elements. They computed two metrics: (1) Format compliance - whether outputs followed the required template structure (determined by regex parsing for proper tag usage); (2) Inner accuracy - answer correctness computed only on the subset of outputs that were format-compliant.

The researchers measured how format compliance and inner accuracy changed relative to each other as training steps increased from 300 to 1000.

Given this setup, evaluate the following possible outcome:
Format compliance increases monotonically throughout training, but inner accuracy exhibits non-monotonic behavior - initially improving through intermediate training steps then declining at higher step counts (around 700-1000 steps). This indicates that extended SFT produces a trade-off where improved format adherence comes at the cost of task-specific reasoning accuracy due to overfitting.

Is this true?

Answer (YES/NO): NO